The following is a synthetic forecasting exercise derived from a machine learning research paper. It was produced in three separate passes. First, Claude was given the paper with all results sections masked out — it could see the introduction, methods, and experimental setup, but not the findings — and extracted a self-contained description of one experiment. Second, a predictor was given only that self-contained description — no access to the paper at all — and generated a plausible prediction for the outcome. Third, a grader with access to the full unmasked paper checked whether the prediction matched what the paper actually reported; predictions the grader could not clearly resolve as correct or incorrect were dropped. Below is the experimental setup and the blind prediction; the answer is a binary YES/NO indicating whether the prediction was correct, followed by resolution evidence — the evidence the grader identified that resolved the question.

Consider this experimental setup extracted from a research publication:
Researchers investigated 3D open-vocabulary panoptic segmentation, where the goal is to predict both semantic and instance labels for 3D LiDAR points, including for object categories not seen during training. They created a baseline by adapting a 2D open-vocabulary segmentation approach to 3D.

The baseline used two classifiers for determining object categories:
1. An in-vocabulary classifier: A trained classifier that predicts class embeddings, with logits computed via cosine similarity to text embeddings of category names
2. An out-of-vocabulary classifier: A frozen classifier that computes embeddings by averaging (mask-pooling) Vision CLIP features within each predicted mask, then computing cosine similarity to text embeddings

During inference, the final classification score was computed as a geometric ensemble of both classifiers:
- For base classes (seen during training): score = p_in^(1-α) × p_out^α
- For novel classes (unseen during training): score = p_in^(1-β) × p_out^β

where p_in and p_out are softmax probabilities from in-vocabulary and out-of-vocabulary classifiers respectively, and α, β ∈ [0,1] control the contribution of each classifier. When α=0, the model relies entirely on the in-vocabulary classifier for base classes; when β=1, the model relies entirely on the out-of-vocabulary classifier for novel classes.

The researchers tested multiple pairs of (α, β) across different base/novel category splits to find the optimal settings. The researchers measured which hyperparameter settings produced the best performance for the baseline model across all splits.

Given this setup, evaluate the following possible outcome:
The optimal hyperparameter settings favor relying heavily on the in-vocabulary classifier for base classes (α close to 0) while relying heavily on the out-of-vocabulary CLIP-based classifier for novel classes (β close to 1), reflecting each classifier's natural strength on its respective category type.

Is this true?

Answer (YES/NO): YES